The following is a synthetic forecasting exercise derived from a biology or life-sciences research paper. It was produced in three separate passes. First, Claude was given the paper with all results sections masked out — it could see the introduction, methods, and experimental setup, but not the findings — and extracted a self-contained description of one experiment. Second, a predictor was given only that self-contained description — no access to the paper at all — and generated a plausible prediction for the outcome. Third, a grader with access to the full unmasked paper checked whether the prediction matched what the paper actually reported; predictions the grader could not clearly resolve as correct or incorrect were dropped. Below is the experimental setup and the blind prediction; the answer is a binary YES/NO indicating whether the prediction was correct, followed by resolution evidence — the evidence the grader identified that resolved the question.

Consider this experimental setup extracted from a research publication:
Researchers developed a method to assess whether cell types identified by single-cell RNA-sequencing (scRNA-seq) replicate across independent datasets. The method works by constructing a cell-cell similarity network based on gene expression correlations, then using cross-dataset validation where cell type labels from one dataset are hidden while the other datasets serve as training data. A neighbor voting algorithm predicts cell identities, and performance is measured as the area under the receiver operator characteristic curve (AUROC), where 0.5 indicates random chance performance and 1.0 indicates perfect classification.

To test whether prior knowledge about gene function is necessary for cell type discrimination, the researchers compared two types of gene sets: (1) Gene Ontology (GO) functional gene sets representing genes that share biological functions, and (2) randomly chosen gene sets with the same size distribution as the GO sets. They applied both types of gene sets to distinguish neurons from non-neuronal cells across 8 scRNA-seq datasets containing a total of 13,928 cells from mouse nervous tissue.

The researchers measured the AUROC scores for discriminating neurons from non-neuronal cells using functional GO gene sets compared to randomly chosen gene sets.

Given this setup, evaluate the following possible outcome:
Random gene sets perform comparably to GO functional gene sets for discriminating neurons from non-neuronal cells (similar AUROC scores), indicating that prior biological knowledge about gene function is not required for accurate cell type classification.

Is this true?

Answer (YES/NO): YES